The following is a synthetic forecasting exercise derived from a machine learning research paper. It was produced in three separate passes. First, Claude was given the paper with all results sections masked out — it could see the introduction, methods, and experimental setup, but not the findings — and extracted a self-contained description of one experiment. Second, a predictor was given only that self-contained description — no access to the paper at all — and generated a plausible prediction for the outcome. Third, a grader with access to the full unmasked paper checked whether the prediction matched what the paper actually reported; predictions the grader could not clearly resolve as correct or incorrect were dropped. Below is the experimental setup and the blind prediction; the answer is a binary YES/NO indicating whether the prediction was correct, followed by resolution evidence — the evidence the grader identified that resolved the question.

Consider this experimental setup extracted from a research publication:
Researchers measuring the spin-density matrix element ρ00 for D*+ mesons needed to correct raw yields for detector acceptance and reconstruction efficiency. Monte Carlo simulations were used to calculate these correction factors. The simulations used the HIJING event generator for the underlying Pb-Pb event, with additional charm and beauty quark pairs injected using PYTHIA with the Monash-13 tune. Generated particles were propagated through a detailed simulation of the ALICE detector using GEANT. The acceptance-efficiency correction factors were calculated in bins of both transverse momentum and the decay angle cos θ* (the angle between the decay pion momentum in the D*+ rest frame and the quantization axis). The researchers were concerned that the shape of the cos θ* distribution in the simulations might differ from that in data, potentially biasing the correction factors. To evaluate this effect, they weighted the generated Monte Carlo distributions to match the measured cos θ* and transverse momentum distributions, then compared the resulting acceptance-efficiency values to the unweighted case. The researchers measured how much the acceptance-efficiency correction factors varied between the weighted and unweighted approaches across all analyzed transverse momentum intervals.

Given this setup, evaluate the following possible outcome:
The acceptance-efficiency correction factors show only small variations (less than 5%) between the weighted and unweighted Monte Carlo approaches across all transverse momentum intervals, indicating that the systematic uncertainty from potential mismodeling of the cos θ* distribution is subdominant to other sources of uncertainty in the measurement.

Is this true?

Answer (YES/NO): YES